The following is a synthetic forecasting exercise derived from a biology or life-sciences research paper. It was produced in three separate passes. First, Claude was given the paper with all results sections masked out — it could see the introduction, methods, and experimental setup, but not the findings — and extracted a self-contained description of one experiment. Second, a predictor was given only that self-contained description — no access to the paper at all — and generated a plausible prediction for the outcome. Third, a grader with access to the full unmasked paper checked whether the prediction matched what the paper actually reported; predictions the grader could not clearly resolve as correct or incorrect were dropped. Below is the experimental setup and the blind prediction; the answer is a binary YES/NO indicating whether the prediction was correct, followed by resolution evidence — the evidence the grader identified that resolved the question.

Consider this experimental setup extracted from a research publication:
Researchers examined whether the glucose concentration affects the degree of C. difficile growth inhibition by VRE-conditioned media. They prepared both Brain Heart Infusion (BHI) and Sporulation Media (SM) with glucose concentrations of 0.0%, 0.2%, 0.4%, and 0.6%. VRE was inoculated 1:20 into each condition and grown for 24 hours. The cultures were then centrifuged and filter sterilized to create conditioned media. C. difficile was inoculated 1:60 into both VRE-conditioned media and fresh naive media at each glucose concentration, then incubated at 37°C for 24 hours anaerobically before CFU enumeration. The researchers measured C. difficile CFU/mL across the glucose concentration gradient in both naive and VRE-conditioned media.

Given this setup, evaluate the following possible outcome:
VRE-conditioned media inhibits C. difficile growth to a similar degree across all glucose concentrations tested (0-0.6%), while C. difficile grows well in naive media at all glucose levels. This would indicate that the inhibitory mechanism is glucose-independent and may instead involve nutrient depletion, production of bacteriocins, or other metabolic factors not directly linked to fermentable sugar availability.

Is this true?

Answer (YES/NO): NO